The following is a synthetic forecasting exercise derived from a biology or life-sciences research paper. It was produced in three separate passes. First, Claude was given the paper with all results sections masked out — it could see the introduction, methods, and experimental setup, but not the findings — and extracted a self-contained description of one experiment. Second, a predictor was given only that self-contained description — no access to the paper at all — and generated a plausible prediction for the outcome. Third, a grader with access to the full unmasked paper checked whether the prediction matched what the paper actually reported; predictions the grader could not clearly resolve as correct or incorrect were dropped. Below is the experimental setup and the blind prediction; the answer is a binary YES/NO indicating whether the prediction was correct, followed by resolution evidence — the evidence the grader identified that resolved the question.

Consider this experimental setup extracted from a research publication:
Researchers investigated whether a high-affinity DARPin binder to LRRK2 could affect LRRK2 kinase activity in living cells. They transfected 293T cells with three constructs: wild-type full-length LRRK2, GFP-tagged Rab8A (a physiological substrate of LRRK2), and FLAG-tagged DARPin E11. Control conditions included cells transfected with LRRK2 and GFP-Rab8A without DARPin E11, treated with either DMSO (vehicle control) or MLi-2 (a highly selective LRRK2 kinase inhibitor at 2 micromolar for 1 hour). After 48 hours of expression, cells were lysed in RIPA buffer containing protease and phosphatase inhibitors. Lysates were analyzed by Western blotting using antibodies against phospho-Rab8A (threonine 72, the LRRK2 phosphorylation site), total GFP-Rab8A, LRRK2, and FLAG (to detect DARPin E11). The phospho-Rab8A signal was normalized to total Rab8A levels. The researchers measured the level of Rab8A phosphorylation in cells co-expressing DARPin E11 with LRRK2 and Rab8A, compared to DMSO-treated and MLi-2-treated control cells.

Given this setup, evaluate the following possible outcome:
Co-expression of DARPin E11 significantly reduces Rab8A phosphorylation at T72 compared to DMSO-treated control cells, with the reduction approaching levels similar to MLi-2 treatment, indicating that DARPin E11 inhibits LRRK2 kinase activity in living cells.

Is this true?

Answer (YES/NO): NO